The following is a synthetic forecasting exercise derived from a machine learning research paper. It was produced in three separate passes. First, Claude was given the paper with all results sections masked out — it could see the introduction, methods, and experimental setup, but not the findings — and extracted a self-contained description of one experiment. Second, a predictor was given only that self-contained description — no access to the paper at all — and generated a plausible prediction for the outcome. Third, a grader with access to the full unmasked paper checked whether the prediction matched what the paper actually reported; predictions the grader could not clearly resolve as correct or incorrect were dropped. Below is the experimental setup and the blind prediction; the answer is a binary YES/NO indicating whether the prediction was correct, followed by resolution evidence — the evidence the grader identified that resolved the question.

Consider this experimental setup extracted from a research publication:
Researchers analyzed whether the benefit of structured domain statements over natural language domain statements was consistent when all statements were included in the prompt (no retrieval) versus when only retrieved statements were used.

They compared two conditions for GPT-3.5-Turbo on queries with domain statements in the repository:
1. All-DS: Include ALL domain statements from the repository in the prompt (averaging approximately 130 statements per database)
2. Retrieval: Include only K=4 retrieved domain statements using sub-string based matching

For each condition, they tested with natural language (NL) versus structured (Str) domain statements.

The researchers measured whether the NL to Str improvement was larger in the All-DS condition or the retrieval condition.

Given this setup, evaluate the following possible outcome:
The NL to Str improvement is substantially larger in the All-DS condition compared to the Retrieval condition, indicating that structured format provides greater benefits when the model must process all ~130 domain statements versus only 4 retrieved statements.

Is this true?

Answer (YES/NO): NO